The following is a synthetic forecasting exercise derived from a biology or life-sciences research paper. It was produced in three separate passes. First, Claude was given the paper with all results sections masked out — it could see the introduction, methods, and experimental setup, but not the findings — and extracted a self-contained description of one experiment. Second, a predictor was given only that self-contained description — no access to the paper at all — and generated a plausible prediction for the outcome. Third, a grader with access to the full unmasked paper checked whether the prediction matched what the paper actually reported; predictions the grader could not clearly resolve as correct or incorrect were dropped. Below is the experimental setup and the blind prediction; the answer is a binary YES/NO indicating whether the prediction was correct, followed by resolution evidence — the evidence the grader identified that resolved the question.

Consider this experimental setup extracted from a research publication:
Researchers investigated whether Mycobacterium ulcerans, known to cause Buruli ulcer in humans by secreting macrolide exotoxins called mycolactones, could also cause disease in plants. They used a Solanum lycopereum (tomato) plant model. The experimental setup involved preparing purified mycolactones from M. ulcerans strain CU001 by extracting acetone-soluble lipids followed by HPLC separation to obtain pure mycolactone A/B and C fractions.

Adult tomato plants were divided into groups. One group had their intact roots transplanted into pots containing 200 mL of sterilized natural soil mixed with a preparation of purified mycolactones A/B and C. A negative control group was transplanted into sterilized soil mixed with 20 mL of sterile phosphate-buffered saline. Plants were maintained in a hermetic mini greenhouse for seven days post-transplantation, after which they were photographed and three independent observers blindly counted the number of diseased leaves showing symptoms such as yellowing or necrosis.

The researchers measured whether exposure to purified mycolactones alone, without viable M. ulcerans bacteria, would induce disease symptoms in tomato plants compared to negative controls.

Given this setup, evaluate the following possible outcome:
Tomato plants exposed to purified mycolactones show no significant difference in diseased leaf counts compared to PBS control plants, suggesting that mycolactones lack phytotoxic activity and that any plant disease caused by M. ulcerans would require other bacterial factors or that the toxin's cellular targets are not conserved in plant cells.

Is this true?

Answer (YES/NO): YES